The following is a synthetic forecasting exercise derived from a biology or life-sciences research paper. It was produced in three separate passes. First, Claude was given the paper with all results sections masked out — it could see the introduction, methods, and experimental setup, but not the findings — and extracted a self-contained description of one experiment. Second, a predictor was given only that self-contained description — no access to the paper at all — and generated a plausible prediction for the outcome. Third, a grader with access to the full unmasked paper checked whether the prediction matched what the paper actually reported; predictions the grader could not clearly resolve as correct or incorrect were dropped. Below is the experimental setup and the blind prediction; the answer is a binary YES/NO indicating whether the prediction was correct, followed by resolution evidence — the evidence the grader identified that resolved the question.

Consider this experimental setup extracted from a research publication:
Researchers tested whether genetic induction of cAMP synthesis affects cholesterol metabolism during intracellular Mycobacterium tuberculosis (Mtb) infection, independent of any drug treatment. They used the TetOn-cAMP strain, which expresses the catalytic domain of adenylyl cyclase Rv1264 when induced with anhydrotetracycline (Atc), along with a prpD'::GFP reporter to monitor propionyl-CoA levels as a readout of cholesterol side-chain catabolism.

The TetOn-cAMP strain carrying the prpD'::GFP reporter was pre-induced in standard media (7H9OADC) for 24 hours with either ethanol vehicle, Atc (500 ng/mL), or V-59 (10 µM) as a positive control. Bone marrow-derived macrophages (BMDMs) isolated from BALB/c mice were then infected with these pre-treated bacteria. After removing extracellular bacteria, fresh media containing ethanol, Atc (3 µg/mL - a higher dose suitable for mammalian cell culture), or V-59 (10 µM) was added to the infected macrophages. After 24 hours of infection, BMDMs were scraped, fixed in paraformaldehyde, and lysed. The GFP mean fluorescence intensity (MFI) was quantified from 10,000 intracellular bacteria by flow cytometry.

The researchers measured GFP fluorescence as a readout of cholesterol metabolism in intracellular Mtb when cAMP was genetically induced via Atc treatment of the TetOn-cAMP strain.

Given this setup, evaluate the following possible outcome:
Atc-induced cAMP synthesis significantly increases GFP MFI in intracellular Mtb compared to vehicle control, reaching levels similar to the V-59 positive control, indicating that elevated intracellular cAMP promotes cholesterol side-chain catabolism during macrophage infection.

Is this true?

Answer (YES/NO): NO